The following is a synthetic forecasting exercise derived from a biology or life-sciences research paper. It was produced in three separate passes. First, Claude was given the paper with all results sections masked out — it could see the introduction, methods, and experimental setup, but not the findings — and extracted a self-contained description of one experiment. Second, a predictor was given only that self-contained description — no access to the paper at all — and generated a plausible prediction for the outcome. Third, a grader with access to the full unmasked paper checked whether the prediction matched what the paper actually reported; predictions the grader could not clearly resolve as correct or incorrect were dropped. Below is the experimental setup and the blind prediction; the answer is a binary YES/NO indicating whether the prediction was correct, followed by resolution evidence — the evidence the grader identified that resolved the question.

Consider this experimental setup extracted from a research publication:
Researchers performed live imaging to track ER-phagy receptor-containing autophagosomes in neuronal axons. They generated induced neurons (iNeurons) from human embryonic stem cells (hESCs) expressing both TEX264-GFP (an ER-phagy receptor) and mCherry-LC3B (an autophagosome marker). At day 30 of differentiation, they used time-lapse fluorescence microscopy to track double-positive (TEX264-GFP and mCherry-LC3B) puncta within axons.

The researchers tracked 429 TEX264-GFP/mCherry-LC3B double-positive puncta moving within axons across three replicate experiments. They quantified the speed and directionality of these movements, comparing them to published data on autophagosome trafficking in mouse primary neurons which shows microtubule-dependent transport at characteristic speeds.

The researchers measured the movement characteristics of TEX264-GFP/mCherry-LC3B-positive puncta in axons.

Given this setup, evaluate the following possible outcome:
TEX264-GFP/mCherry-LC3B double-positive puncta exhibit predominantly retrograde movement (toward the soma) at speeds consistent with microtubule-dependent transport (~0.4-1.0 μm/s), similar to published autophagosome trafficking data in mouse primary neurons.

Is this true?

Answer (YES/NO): NO